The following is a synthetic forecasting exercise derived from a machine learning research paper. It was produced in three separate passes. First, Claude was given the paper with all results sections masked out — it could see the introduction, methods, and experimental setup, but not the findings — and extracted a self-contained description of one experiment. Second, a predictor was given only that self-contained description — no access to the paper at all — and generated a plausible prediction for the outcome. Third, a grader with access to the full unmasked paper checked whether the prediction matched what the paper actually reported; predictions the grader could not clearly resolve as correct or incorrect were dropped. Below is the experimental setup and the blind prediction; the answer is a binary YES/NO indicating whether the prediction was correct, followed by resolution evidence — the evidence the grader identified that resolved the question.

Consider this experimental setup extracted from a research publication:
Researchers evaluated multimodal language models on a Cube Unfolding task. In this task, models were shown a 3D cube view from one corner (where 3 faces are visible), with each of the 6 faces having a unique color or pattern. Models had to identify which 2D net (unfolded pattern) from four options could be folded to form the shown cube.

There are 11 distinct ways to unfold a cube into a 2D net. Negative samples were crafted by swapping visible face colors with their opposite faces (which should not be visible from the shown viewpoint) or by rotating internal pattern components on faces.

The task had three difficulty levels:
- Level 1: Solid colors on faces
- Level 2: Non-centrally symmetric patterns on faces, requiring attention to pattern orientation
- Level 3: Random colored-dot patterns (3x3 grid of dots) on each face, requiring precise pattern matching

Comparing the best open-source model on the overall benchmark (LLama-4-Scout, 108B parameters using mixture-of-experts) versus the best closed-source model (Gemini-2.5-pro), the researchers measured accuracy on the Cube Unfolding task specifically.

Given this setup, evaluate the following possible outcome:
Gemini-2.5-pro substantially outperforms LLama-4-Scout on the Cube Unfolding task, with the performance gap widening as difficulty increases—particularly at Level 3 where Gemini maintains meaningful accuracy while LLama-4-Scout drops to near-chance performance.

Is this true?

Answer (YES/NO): NO